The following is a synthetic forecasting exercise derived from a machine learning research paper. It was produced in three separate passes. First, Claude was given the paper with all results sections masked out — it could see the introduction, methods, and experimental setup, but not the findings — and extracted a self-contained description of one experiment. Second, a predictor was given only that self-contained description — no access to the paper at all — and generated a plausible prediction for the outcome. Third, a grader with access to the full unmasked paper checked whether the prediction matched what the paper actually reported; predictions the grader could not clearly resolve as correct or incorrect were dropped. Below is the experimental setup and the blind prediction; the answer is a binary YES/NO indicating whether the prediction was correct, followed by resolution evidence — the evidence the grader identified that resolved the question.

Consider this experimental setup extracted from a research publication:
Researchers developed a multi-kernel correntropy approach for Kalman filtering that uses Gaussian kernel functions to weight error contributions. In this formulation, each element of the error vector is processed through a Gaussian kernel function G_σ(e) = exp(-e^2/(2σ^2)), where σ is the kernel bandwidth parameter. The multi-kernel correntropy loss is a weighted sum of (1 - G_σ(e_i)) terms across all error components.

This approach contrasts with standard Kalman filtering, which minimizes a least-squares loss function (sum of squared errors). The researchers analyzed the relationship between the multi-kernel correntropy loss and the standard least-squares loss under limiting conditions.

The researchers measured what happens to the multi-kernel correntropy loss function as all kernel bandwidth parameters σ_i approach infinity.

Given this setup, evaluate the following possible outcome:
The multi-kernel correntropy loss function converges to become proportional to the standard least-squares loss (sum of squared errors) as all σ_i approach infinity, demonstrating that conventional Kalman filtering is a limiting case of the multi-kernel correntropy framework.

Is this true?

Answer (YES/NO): YES